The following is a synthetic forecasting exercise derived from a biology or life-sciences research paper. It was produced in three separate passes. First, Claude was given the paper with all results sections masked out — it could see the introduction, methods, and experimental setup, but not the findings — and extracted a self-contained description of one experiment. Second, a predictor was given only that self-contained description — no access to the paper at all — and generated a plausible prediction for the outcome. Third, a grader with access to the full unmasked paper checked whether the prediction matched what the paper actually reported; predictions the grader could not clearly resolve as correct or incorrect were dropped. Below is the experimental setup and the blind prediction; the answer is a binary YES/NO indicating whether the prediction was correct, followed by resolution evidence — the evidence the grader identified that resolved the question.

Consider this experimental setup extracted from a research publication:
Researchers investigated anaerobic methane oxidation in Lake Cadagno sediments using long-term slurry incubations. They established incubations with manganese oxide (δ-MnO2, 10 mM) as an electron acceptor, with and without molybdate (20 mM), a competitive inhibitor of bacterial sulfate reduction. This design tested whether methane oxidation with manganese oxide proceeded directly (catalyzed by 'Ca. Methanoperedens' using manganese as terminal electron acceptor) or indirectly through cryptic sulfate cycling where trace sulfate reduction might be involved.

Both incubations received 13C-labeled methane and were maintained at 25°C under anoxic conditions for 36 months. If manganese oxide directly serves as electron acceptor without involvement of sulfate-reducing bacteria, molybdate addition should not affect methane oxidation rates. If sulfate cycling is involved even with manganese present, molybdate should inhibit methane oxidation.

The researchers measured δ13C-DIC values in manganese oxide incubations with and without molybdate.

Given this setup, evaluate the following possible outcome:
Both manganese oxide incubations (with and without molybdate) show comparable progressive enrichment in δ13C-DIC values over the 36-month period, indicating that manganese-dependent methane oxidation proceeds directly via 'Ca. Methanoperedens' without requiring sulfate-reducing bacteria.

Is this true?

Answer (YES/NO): NO